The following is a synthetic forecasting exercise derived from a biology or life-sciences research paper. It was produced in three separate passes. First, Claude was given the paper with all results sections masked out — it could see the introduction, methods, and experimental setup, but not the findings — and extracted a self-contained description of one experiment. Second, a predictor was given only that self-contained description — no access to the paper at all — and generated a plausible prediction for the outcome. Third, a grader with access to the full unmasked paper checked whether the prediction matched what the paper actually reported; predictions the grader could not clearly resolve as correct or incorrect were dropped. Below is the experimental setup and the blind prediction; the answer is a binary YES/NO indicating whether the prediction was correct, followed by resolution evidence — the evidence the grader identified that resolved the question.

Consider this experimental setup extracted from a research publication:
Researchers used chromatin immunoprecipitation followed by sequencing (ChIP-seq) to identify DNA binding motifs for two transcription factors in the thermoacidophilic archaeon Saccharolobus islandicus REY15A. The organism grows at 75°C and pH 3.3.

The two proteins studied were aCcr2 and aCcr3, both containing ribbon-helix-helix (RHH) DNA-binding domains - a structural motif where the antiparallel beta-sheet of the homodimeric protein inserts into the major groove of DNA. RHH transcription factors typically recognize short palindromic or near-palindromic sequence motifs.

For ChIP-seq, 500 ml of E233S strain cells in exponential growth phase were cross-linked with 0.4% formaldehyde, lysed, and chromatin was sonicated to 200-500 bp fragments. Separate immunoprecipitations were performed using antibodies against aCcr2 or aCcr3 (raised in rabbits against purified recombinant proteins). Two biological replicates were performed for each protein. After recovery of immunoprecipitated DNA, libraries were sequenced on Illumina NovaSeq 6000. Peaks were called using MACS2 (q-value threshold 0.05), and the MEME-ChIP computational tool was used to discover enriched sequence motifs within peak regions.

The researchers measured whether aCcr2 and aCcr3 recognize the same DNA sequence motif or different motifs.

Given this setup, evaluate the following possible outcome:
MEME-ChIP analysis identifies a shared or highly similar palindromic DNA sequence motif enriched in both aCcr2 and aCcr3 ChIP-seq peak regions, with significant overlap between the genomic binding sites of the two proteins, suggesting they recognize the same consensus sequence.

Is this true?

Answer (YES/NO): NO